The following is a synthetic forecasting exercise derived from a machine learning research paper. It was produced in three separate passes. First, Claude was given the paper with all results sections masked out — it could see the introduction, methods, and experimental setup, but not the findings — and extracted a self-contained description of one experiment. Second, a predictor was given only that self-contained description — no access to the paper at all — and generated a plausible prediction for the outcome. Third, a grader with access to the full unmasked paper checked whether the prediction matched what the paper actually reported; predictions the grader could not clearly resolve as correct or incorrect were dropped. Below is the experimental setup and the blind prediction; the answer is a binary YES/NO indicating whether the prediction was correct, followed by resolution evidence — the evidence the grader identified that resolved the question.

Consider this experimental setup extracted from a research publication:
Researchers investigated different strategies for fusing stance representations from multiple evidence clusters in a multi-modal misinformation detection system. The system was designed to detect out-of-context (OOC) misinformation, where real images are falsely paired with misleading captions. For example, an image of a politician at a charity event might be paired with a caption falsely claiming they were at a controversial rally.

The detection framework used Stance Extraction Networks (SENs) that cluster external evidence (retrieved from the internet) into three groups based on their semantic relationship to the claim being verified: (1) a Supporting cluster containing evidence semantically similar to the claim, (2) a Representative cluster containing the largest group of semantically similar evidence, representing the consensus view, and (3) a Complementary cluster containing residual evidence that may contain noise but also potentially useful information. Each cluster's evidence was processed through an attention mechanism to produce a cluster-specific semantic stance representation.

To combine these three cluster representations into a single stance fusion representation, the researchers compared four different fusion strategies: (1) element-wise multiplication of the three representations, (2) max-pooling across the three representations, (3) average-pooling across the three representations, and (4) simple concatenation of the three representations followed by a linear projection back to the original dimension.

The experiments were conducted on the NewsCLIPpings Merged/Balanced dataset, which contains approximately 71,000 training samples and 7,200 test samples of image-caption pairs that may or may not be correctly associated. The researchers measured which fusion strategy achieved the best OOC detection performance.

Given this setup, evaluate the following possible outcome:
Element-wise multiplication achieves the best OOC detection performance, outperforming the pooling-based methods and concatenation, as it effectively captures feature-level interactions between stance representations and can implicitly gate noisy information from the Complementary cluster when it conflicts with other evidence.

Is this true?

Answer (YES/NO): NO